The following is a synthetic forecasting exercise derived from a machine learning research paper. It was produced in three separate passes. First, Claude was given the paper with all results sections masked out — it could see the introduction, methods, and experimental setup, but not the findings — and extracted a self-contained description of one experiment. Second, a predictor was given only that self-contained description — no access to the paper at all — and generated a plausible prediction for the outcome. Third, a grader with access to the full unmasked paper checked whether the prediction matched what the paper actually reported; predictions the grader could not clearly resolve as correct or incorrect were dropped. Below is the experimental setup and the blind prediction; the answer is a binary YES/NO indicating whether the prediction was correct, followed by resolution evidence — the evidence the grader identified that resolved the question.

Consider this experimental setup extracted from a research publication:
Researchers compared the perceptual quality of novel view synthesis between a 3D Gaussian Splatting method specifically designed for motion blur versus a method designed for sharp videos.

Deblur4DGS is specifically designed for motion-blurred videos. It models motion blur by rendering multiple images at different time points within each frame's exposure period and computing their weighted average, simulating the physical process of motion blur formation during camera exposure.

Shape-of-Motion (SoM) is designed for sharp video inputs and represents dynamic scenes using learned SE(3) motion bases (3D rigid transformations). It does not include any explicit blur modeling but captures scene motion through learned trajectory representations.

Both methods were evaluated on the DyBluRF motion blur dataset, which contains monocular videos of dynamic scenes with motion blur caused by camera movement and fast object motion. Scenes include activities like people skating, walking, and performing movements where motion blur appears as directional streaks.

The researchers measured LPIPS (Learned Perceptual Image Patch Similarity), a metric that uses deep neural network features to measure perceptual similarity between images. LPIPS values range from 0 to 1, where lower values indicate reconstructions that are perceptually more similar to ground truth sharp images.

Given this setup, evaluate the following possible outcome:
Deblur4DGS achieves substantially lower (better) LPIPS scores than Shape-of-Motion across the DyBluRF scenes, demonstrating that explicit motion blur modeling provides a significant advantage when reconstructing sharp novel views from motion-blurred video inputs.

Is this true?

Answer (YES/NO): YES